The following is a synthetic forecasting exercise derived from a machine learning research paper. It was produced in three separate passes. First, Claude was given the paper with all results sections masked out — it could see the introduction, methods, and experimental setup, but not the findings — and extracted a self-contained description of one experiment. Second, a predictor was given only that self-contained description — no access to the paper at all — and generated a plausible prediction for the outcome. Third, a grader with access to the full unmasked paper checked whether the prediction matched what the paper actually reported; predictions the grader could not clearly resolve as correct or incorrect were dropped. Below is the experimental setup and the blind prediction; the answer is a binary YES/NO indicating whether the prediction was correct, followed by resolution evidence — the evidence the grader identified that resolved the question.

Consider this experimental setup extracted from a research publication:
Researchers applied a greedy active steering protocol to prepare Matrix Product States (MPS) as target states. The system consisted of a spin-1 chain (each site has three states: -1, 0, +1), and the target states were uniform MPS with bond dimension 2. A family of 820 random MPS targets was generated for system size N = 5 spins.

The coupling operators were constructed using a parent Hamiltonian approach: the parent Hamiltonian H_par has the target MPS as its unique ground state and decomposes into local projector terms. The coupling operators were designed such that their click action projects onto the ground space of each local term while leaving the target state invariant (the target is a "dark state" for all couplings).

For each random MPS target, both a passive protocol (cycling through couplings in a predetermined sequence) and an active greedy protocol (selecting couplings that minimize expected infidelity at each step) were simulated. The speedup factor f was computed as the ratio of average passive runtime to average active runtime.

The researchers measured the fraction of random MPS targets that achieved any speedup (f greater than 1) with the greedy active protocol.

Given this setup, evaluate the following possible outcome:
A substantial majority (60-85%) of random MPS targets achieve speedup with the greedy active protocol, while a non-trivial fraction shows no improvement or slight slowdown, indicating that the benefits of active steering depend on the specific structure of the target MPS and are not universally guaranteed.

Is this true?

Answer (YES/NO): NO